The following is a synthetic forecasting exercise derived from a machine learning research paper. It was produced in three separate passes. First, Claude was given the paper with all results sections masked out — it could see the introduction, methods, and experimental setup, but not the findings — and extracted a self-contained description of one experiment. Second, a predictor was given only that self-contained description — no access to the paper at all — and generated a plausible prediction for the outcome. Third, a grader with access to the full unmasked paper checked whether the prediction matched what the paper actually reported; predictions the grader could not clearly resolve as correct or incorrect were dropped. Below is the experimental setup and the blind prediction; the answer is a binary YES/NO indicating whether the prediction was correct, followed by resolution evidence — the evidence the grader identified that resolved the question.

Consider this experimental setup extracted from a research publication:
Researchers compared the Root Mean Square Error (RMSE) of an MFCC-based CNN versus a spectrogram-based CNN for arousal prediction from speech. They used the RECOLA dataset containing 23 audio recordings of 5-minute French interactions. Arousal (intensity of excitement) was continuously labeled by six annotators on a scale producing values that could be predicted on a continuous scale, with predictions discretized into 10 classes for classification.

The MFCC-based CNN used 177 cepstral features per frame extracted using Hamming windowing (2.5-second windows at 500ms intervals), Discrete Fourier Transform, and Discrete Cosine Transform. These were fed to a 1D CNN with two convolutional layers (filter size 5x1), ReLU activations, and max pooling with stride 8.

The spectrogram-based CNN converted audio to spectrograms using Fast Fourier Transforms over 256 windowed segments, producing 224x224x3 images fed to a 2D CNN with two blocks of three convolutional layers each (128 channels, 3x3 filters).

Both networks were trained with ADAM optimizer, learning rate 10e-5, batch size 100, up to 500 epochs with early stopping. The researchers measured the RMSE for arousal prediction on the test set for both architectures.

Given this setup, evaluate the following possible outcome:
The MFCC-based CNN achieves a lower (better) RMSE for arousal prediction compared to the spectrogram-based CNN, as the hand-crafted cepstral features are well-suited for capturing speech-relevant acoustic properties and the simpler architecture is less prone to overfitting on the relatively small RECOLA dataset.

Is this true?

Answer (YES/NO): YES